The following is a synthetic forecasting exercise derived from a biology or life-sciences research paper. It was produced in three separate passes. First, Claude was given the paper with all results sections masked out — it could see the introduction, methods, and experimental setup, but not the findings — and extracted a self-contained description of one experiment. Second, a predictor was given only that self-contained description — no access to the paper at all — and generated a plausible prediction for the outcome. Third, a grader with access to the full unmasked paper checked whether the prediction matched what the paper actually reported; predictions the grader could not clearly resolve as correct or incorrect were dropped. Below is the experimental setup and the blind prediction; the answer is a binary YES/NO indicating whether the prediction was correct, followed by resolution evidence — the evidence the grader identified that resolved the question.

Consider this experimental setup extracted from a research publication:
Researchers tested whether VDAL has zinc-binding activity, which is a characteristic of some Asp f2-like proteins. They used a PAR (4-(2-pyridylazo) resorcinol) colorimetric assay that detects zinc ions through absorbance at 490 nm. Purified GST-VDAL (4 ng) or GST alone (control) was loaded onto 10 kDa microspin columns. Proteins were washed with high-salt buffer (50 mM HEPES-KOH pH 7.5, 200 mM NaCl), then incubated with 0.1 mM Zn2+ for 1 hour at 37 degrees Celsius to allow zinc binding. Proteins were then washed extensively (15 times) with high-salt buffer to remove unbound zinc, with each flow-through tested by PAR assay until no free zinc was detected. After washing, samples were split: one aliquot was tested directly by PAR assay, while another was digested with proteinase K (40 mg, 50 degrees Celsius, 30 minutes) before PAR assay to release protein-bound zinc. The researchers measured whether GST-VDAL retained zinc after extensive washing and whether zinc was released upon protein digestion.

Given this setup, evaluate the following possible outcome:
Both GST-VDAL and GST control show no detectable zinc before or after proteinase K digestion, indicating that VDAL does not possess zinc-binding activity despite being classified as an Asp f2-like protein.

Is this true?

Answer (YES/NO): NO